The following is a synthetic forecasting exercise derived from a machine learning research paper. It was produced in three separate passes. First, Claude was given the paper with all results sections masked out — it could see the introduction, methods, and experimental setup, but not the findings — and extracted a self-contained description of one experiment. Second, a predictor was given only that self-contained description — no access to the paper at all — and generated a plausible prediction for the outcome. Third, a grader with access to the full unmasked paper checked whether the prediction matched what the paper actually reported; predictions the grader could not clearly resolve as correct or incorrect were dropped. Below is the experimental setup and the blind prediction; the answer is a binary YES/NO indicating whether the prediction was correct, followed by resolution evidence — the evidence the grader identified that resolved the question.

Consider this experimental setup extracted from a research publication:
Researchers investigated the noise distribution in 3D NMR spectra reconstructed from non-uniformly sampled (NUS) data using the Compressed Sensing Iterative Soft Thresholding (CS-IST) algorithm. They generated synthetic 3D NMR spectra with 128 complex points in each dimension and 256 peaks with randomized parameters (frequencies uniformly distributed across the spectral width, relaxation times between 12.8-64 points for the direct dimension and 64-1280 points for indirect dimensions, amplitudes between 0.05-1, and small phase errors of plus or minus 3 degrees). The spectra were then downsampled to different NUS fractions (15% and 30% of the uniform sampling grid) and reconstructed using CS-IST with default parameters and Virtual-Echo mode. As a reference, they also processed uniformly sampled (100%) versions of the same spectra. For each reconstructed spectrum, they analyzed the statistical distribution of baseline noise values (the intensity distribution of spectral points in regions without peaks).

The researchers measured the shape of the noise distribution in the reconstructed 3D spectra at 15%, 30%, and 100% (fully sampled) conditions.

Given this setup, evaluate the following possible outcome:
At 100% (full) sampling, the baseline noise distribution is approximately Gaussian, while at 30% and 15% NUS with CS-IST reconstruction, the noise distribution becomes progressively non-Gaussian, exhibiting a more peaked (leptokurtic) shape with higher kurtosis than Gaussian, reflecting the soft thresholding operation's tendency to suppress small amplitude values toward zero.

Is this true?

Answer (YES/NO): YES